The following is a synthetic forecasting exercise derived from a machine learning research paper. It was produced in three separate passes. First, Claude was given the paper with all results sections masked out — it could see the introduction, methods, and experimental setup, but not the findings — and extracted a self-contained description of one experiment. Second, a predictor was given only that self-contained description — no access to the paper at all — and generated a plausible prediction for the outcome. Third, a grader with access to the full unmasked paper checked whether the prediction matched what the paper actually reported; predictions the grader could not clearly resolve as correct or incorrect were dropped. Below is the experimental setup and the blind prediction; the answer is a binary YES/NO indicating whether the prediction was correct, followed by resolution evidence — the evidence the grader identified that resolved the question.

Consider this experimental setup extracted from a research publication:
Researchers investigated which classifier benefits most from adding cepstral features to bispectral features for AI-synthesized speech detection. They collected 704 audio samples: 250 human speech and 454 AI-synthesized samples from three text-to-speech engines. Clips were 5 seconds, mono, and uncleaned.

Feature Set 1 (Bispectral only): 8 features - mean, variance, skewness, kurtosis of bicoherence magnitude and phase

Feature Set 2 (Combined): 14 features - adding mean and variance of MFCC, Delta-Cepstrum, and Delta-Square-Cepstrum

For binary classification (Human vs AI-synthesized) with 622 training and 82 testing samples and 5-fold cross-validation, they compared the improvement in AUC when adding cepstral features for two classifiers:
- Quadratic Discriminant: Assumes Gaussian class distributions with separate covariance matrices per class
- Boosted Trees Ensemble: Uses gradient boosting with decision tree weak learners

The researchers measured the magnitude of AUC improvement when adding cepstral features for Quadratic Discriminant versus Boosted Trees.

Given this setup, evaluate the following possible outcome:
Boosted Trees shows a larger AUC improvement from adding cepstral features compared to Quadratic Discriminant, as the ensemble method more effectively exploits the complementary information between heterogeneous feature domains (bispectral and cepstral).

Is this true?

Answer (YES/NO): NO